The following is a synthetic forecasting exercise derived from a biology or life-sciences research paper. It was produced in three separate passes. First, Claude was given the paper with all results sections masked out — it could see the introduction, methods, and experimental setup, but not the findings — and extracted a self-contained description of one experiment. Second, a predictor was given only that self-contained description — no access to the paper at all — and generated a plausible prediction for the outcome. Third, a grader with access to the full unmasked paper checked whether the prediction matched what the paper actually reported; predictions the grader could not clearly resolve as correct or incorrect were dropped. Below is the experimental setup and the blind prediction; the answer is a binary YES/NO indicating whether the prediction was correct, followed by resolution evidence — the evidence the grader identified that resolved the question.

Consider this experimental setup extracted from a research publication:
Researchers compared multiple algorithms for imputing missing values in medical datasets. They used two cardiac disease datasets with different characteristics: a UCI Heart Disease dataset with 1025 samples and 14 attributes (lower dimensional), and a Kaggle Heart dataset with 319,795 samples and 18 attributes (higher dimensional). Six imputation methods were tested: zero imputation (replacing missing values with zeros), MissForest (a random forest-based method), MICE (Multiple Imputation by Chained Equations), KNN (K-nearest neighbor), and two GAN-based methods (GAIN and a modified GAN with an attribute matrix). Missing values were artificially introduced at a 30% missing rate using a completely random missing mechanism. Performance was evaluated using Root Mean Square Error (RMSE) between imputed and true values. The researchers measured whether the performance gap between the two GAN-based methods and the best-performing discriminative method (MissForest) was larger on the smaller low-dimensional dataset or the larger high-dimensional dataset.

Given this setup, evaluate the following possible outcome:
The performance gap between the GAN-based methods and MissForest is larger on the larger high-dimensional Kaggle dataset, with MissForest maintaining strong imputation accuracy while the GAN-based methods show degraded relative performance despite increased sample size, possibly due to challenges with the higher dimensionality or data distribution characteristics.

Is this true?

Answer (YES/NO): NO